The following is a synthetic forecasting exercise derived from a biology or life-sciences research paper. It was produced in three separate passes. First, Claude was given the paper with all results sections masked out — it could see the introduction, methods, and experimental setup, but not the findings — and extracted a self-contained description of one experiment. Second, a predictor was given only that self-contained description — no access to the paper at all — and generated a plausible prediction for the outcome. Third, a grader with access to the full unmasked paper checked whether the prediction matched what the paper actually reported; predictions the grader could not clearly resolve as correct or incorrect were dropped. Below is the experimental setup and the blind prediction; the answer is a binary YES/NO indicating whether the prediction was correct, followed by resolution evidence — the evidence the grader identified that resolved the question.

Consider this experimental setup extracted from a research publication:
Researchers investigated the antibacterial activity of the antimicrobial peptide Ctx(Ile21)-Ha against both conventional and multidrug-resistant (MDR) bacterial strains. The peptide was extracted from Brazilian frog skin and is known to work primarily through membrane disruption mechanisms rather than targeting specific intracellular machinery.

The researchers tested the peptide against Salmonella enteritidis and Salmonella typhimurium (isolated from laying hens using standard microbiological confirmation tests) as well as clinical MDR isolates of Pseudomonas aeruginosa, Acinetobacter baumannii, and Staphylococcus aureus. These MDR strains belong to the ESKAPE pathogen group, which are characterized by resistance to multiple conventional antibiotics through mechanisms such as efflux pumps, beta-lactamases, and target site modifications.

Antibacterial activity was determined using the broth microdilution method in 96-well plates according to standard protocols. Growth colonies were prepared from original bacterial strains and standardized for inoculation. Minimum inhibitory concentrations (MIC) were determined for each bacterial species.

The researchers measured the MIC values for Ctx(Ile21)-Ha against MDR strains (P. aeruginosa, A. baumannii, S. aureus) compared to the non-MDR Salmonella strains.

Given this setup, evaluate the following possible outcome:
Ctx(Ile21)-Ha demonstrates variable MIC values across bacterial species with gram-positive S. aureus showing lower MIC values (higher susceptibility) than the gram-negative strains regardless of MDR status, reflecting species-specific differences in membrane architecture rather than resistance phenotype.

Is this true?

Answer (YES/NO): NO